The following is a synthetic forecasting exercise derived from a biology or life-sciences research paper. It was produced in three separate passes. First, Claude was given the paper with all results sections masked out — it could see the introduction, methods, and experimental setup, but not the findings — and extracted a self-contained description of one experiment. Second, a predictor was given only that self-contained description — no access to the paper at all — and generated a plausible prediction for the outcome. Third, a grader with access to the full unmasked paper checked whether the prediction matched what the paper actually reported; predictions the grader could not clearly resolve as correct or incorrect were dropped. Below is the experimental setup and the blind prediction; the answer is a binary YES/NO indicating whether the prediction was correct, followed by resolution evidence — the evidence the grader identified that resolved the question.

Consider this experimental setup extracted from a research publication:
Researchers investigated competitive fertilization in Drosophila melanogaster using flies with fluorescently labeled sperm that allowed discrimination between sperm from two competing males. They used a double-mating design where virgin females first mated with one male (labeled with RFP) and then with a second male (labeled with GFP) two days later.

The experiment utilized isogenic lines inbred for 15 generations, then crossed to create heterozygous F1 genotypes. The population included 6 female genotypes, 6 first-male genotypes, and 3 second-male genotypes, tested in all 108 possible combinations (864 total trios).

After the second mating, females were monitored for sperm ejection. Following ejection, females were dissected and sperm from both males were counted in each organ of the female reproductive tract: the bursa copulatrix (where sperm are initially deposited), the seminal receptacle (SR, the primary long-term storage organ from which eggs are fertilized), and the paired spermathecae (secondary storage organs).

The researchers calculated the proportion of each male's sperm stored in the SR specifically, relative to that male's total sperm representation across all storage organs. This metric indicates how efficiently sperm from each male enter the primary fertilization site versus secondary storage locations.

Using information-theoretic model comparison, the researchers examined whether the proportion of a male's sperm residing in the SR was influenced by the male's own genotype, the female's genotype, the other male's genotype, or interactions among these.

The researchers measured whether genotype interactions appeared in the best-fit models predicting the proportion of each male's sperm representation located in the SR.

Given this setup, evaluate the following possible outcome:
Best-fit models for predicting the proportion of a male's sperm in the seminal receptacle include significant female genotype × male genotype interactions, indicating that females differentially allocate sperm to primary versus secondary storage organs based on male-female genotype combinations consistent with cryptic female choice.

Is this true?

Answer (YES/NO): NO